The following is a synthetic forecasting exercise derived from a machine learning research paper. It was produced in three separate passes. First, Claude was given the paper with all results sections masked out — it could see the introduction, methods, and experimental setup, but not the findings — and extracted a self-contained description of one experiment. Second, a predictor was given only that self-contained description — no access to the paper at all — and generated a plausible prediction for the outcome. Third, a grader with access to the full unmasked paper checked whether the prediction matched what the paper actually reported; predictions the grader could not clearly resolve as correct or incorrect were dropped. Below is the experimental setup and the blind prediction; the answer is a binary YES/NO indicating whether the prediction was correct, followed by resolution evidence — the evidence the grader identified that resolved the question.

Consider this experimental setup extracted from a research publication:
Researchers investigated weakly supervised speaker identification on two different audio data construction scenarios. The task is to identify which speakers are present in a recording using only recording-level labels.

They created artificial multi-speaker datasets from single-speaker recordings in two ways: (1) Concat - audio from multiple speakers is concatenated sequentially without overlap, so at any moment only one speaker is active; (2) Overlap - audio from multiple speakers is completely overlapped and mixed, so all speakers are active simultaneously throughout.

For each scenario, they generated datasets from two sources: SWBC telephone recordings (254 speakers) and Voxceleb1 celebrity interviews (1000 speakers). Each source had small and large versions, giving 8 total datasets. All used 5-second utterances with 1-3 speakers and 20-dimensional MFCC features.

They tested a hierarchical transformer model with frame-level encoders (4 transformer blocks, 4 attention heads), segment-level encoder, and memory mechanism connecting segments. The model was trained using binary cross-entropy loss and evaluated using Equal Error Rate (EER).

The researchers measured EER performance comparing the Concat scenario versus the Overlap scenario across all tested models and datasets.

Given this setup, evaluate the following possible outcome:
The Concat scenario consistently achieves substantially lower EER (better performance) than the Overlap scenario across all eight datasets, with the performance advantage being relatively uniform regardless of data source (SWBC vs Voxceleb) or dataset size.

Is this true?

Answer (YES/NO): NO